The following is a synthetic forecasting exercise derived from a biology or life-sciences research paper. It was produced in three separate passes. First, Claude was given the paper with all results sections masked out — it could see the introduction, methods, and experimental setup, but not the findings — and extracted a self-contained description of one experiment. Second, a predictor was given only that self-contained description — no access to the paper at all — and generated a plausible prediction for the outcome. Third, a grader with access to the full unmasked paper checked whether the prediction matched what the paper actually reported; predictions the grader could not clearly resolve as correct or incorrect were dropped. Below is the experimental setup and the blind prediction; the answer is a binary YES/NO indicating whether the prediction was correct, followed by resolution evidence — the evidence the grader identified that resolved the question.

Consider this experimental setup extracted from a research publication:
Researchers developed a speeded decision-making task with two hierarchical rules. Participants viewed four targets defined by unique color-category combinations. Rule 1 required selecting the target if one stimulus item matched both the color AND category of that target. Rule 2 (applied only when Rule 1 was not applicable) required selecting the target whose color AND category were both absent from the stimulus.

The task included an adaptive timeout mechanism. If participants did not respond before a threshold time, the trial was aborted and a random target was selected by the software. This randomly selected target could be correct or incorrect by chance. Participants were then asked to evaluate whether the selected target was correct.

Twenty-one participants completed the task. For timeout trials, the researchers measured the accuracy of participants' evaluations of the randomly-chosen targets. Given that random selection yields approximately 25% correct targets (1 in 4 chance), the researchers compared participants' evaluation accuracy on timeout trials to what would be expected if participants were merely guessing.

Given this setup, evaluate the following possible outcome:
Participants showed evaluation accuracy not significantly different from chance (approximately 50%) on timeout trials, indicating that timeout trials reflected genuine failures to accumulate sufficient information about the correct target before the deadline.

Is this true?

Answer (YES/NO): NO